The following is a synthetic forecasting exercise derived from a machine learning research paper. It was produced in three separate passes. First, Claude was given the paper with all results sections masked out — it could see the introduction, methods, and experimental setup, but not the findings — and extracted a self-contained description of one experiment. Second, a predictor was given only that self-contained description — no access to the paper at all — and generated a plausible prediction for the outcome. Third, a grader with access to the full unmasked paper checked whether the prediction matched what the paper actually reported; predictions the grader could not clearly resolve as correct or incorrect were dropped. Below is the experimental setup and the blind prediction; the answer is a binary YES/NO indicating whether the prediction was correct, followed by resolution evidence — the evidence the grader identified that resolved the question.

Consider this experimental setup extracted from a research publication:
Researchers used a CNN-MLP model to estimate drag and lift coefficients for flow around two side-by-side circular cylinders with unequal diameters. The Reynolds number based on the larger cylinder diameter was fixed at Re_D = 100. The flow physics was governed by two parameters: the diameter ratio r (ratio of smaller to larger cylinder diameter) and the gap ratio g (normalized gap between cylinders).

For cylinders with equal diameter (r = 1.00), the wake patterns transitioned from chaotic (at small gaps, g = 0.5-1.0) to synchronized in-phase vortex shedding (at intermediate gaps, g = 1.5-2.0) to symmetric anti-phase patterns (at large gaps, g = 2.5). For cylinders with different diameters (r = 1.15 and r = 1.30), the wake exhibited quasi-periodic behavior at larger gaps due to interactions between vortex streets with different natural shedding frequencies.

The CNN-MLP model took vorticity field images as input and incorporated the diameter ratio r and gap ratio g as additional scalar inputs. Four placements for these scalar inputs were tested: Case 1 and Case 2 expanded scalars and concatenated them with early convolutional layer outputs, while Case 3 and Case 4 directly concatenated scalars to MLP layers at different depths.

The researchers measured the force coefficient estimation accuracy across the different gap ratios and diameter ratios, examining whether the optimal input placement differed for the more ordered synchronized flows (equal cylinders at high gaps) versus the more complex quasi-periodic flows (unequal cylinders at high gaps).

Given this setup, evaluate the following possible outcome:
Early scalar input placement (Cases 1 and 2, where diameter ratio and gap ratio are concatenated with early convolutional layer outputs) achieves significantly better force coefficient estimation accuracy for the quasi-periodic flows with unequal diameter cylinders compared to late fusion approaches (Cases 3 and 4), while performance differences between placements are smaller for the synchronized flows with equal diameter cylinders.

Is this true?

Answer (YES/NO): NO